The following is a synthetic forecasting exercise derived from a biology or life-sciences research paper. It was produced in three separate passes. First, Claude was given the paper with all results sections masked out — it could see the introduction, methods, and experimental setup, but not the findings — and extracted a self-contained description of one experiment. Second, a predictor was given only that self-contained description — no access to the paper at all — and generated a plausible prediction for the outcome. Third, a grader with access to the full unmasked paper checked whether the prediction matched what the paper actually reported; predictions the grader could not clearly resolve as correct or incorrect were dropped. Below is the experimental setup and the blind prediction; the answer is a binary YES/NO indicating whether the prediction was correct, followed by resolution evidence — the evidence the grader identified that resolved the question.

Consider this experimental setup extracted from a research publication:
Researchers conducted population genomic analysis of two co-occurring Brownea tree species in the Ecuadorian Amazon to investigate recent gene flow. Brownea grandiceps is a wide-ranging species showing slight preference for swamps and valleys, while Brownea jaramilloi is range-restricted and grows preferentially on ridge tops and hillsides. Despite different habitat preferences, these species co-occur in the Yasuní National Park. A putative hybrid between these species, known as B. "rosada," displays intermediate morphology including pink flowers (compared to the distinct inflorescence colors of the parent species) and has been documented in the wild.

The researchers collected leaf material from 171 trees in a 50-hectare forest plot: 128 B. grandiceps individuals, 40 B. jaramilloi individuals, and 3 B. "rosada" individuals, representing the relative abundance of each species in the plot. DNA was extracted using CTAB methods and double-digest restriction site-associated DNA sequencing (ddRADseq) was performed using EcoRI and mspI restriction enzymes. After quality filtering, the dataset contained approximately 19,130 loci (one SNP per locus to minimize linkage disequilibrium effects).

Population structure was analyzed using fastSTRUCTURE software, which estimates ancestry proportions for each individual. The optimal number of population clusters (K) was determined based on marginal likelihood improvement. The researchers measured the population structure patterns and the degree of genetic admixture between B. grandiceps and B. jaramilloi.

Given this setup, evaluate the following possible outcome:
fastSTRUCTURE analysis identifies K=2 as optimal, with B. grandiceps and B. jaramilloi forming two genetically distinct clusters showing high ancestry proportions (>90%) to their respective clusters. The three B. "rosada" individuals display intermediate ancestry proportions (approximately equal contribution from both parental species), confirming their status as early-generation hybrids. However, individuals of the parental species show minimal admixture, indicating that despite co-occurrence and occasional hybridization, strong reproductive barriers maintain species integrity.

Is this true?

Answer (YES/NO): NO